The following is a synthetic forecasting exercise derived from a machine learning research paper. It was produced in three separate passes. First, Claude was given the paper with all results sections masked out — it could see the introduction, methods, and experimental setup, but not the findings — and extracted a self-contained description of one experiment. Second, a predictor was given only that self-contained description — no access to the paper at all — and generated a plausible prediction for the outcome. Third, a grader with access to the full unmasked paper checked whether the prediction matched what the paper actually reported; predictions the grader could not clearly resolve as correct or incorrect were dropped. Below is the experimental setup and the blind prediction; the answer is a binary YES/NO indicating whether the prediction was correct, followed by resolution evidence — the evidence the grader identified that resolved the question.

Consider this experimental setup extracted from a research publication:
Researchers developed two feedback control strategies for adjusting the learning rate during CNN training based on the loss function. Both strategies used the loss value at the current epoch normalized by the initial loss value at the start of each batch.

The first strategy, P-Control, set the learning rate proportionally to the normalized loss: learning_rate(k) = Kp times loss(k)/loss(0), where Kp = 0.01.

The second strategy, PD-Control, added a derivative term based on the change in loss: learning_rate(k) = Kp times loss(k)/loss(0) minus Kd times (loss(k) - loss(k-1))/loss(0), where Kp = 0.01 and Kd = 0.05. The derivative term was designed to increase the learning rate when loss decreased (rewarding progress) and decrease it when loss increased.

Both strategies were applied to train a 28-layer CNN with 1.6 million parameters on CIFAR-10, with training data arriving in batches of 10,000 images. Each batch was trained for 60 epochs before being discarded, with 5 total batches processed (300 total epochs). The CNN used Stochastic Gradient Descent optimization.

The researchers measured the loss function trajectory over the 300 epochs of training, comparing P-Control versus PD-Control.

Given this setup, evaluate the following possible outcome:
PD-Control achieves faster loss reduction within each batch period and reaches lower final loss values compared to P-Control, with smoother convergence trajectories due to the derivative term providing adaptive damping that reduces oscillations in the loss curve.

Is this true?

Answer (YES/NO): NO